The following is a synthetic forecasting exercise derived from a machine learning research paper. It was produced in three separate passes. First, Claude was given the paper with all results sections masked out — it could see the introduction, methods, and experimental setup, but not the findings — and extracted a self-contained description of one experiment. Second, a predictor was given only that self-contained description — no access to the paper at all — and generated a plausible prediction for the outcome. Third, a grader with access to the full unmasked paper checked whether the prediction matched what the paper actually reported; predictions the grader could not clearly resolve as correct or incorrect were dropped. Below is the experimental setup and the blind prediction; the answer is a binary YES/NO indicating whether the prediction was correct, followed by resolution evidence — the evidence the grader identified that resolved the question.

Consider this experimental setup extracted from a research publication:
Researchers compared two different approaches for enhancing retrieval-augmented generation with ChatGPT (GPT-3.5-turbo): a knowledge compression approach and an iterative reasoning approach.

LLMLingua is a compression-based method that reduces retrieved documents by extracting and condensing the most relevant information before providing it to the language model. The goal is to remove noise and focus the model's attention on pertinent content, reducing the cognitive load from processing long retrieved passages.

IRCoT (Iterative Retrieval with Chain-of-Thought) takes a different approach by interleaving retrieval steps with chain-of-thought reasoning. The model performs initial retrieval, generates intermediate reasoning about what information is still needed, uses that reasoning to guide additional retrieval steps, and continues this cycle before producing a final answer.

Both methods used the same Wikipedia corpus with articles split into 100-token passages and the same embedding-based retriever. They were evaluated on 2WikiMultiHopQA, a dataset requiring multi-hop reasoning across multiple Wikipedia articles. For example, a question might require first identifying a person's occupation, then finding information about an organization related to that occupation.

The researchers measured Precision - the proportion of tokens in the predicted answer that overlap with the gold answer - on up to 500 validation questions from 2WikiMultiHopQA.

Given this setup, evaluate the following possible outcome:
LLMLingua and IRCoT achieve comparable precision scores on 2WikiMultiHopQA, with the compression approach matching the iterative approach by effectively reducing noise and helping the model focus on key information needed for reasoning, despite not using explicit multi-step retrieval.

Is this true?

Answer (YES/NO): NO